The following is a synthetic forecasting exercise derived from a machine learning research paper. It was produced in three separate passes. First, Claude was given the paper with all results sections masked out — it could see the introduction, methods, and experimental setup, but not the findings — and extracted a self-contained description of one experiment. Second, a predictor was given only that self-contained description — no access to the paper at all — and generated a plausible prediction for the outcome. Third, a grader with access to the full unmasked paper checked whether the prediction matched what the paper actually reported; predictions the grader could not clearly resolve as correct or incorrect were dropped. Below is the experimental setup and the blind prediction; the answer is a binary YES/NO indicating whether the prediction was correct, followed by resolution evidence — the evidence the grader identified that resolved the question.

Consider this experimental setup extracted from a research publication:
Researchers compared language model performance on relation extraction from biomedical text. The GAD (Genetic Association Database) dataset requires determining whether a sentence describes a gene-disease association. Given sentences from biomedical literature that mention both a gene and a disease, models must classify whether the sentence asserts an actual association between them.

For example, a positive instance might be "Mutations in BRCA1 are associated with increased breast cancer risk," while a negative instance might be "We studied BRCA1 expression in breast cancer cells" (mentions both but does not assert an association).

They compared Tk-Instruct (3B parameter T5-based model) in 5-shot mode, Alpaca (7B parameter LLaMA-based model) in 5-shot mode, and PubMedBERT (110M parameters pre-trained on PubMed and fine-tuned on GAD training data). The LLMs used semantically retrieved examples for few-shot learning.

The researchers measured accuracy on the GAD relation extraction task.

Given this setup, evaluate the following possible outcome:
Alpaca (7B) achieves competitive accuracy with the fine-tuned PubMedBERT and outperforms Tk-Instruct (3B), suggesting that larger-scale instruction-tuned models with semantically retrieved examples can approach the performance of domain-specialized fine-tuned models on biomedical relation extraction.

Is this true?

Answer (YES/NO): NO